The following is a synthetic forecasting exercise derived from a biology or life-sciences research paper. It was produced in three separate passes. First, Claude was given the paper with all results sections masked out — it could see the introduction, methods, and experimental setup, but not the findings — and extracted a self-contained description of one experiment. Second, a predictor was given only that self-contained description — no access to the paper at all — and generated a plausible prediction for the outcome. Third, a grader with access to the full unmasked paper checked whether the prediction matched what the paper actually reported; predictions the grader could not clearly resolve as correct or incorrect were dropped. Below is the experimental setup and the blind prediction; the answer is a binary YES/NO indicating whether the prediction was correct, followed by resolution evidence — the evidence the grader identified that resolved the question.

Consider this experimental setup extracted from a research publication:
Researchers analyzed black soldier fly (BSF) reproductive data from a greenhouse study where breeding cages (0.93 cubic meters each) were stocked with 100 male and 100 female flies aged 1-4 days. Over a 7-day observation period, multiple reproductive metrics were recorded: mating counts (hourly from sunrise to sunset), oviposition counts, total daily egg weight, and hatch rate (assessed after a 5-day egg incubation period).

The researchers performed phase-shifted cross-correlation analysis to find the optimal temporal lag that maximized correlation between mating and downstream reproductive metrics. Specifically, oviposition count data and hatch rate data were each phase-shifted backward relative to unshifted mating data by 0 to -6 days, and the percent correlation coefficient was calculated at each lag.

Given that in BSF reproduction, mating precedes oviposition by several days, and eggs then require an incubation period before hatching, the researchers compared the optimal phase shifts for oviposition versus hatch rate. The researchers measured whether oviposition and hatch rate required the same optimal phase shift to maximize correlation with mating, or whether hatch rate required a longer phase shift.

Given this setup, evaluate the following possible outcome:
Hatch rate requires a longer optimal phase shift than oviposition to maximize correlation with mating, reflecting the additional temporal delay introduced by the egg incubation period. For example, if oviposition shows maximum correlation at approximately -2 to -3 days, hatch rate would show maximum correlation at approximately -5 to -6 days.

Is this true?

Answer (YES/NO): NO